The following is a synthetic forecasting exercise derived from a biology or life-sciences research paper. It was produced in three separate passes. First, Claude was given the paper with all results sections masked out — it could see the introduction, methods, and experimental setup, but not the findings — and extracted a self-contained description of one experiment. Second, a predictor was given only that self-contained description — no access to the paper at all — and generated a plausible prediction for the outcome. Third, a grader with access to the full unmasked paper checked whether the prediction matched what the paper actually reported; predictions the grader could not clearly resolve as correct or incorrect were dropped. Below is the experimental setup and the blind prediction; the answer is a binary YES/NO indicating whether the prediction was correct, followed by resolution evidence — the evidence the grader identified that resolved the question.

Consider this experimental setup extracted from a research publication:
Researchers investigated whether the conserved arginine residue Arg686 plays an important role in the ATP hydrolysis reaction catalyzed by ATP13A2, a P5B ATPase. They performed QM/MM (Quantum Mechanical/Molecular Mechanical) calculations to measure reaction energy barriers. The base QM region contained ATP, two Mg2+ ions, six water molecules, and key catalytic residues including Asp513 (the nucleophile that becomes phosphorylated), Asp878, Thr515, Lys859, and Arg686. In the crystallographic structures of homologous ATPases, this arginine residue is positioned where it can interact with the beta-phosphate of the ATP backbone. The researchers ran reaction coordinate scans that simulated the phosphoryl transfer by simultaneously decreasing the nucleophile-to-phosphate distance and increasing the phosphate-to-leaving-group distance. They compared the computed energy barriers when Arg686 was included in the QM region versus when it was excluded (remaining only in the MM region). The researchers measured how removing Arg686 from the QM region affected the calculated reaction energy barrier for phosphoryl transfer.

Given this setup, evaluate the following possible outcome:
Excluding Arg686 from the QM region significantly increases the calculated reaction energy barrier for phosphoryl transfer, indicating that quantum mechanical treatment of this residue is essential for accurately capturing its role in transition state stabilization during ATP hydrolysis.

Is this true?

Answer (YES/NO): NO